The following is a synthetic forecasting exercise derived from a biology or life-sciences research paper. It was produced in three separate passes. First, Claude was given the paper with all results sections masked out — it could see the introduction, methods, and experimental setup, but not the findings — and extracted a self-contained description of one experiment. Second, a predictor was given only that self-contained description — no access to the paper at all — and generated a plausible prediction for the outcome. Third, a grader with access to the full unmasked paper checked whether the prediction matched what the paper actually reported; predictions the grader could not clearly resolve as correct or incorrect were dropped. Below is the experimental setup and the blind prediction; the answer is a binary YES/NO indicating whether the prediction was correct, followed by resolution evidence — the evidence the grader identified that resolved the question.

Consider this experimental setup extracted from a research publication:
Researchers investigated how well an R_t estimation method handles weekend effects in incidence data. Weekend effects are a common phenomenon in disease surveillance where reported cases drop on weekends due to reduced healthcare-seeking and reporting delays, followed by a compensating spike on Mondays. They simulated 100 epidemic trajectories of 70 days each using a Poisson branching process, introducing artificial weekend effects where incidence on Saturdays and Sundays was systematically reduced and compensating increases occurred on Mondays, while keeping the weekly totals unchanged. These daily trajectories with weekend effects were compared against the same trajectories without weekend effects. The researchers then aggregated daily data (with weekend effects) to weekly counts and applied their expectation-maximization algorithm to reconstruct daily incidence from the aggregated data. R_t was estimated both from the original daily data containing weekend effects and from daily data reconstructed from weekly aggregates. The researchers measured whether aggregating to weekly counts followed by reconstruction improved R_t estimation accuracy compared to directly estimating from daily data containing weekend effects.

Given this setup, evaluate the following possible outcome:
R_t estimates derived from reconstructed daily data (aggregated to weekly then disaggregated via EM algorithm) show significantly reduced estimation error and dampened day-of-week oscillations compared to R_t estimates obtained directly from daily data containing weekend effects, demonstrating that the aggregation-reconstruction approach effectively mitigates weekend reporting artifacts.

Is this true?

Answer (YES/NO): YES